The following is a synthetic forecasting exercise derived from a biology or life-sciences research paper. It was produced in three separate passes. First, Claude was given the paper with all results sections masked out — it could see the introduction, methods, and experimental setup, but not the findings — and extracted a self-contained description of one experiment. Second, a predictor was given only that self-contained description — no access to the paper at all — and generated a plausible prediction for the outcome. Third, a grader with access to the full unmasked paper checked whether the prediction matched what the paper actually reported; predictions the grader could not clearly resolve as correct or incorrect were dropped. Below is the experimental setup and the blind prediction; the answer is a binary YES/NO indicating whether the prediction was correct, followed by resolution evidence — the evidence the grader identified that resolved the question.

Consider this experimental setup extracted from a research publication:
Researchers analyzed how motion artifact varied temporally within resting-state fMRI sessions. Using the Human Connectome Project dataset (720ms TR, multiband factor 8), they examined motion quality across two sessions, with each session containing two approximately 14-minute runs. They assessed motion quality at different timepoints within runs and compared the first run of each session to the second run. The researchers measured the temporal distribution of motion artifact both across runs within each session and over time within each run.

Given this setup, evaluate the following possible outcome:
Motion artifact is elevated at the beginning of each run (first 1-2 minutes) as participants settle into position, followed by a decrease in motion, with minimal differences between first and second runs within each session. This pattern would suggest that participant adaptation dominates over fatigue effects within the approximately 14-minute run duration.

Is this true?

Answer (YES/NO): NO